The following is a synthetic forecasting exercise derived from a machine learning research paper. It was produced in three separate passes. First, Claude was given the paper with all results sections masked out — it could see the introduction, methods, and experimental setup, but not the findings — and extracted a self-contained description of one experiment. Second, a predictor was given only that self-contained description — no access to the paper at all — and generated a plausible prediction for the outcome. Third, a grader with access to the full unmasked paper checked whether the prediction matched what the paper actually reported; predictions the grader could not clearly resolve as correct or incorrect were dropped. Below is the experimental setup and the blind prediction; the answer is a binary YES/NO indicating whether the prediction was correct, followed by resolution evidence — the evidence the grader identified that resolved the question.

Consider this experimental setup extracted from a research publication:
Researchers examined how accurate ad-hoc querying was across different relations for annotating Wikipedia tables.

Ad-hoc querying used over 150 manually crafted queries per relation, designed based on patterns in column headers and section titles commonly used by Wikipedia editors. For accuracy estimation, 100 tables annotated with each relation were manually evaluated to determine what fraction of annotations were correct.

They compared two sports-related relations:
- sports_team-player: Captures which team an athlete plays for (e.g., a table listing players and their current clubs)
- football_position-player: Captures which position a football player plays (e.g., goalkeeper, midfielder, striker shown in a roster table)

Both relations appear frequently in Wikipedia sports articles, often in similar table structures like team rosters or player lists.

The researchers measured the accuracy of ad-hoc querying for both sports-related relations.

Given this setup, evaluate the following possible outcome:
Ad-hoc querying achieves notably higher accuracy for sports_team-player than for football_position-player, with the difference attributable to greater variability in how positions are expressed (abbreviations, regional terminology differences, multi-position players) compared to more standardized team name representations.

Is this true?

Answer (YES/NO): YES